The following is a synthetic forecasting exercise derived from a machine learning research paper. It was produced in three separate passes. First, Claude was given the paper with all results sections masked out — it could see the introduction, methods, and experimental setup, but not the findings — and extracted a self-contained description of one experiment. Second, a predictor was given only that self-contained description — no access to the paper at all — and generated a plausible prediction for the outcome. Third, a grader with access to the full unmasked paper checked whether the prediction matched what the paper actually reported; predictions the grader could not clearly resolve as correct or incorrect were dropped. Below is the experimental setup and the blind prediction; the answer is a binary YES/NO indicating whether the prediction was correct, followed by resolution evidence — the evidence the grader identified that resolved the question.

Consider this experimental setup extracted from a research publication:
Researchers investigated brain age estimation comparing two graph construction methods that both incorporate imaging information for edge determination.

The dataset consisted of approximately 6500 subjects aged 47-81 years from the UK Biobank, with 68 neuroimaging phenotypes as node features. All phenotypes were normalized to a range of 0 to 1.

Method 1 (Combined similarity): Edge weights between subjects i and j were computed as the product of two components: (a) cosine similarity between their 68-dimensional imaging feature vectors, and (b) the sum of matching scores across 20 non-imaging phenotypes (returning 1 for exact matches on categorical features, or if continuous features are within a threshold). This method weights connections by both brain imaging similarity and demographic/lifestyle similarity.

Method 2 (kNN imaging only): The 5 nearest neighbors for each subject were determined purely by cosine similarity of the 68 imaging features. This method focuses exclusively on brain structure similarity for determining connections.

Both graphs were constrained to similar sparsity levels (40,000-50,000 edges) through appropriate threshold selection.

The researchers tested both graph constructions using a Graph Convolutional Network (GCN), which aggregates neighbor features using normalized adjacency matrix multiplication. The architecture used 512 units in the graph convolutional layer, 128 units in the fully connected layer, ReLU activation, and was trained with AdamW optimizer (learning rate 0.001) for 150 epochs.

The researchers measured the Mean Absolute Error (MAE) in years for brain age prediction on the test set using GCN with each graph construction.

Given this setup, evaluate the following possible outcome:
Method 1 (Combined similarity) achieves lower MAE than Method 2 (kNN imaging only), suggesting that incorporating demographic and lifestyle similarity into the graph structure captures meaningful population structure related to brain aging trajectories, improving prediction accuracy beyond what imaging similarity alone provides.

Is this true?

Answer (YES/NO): NO